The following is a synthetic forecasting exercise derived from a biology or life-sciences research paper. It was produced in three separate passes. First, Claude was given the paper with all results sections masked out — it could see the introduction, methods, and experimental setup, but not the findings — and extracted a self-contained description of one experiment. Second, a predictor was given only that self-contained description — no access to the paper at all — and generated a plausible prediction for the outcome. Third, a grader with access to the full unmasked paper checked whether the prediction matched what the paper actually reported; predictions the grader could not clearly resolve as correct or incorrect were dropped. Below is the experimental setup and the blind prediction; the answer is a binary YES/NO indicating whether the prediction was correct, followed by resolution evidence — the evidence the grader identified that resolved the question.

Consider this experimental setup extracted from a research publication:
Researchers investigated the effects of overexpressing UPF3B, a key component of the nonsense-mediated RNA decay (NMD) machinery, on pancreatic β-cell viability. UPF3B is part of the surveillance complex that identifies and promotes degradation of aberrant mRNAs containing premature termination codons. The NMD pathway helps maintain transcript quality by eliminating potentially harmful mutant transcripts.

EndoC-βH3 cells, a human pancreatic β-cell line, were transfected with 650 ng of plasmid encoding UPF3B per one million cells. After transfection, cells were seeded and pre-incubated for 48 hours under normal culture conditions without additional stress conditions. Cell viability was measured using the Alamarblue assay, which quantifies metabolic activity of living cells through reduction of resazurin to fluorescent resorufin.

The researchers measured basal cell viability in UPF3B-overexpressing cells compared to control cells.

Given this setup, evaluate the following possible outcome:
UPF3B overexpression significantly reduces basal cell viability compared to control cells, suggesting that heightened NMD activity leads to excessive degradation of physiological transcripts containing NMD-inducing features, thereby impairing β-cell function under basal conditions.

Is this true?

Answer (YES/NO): YES